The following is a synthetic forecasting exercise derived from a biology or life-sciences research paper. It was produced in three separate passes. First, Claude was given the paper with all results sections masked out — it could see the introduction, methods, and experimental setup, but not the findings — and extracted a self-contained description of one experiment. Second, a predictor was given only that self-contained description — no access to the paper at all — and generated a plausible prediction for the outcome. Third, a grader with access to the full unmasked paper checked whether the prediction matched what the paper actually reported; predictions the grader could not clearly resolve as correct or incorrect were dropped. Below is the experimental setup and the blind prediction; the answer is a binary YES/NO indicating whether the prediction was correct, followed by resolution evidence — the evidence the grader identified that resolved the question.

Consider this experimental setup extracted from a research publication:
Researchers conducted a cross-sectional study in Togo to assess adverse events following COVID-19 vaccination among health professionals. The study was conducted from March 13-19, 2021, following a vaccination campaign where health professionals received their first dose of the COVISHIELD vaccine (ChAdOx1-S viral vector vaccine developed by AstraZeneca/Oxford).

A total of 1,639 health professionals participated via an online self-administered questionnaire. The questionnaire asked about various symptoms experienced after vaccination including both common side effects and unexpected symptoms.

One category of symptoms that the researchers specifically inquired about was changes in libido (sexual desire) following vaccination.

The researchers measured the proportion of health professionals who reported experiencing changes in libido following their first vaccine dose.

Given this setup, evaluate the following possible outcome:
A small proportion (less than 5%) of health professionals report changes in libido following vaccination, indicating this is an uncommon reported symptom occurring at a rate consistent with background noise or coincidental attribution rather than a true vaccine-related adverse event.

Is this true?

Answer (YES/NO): YES